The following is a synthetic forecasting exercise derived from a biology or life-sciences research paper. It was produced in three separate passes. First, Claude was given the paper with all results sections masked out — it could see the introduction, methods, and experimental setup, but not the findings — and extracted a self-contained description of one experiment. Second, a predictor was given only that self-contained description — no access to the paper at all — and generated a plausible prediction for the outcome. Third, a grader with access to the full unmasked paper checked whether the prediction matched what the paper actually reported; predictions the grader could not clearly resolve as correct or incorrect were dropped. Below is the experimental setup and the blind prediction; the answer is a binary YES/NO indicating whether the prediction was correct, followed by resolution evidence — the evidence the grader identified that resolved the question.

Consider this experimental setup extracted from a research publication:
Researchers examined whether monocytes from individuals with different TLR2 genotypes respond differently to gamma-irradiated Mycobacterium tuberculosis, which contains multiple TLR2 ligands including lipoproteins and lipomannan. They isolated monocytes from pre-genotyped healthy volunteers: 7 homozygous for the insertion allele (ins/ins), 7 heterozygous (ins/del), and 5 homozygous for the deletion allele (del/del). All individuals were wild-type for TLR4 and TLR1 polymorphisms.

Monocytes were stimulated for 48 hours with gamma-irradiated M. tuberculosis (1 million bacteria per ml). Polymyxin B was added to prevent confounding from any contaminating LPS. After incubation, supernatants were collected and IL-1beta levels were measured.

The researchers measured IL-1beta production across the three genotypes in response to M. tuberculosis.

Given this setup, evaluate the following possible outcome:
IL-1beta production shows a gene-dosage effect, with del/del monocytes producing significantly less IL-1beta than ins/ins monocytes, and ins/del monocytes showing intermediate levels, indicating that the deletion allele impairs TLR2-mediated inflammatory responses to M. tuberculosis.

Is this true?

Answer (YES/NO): NO